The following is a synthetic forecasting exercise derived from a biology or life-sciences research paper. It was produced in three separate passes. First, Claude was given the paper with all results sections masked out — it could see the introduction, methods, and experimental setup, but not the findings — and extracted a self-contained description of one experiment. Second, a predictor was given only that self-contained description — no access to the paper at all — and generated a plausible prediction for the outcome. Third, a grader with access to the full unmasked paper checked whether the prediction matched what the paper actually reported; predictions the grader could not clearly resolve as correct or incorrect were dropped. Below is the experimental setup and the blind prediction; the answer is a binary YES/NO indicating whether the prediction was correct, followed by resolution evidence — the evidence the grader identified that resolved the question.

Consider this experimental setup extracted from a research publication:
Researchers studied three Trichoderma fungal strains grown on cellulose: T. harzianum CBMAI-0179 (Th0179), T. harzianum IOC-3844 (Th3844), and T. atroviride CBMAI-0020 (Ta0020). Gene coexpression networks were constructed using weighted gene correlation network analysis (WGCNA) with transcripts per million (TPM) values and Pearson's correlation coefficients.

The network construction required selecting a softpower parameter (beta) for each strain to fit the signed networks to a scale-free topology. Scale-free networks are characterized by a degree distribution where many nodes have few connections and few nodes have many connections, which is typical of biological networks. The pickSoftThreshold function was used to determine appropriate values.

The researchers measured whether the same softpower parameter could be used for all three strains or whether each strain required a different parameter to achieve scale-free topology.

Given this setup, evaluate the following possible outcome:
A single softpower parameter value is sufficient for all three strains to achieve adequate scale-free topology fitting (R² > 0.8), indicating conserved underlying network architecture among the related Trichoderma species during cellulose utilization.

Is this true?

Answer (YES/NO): NO